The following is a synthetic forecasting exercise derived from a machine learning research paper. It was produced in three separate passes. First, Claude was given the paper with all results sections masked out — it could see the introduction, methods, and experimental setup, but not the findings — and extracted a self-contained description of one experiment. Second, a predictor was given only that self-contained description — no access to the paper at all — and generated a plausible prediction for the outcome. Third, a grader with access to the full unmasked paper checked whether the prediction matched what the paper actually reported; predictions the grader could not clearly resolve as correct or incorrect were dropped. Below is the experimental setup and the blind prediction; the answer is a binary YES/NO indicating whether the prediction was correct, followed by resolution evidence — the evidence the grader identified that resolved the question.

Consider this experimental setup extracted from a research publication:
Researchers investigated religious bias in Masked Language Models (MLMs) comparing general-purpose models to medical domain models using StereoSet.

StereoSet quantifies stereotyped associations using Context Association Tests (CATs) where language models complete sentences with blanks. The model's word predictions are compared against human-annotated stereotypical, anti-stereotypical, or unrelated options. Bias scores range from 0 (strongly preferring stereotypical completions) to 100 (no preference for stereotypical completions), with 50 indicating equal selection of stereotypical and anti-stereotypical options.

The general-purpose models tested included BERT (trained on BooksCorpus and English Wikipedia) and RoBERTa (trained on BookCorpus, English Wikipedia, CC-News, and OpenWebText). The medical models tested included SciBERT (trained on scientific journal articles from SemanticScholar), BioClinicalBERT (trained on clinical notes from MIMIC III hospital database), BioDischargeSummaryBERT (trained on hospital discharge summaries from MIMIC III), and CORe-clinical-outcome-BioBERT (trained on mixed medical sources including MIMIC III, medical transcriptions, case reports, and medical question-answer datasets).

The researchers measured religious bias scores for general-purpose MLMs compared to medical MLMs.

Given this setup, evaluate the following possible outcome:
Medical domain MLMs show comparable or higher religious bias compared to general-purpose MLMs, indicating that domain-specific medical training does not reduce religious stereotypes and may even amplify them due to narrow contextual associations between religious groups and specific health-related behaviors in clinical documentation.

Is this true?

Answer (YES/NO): YES